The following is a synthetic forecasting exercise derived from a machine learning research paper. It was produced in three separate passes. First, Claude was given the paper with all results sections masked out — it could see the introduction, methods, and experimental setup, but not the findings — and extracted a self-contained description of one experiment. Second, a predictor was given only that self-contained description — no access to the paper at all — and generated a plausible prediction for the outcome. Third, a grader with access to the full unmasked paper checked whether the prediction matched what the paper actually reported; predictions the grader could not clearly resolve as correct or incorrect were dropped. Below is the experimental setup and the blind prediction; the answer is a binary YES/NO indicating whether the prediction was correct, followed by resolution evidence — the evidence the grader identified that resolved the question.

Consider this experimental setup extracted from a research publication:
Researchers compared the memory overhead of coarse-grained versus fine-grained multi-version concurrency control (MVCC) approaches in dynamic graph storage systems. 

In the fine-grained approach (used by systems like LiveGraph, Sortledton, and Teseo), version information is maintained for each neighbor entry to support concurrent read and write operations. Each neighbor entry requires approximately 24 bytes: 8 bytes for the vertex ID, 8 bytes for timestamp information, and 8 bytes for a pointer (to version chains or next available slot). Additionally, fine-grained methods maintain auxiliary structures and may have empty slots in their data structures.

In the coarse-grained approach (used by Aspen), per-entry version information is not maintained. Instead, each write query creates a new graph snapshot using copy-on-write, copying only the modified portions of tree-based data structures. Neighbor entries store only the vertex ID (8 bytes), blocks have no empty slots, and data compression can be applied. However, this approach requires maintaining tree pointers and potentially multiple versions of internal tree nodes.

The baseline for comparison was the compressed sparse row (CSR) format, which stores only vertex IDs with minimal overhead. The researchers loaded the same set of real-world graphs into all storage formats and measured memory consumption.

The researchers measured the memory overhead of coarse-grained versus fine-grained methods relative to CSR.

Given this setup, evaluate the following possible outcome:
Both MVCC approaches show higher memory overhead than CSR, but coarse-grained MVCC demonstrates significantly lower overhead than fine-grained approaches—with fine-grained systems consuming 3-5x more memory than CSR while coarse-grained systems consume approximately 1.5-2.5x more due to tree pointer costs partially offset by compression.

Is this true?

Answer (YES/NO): NO